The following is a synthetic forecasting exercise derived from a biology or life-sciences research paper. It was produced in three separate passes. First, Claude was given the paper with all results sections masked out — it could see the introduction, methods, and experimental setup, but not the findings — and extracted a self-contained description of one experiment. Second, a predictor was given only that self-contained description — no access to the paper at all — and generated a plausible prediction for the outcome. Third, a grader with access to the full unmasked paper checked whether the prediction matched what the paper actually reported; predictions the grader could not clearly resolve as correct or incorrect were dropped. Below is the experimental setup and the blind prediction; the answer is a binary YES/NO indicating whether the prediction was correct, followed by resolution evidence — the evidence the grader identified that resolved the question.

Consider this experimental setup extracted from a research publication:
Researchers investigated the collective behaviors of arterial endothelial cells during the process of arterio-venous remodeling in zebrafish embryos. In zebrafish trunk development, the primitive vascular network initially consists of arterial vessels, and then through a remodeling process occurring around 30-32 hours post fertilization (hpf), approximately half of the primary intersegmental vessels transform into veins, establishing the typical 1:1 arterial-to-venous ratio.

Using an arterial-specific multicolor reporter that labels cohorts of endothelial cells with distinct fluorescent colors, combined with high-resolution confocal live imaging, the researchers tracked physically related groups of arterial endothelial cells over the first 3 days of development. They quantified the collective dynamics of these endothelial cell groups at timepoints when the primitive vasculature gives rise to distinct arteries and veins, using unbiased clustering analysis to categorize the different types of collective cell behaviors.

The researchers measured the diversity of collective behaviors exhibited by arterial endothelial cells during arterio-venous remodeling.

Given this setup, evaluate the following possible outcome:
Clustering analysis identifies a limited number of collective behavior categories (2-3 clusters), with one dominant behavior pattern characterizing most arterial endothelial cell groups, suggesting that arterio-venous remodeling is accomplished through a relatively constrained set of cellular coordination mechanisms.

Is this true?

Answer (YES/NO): NO